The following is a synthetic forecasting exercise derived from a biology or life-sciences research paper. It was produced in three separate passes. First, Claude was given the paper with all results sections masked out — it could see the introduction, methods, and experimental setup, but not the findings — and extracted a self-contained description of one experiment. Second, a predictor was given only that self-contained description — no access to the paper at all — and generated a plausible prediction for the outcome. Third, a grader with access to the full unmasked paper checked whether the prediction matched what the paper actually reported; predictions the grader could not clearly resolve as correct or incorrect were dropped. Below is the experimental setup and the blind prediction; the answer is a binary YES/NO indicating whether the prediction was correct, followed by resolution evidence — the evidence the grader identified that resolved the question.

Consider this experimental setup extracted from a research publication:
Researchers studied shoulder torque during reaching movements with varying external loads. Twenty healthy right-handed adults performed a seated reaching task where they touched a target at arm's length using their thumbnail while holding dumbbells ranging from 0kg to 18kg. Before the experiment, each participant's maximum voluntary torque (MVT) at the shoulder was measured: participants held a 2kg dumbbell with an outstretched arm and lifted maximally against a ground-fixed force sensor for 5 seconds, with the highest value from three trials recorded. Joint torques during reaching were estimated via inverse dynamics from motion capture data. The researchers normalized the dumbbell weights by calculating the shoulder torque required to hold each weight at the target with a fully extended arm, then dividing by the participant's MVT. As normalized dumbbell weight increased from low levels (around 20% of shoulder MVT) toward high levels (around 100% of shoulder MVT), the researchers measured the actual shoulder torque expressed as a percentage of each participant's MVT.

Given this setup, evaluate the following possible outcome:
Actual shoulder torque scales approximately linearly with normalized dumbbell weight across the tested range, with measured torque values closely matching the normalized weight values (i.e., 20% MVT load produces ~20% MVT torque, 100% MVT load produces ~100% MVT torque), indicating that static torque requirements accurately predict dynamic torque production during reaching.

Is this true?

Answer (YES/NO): NO